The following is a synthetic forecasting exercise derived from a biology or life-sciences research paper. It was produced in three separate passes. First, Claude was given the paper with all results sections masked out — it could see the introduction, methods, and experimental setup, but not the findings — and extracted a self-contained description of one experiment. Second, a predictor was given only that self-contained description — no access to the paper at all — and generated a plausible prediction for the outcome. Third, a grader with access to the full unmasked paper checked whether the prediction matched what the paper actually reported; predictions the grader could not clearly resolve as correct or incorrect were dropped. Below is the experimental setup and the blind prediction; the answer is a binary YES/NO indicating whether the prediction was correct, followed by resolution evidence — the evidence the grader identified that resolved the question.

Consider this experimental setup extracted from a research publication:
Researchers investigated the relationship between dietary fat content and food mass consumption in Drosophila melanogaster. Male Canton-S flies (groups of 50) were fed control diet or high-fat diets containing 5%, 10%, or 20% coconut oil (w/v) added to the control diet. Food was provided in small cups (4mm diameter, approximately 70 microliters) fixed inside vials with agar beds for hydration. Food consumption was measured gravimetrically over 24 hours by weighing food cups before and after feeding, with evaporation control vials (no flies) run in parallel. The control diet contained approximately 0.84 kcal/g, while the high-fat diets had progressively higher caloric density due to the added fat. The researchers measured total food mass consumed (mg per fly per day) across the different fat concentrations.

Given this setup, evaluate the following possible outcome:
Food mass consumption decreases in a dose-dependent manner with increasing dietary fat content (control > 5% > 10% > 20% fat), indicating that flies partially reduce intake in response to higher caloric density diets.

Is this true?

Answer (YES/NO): NO